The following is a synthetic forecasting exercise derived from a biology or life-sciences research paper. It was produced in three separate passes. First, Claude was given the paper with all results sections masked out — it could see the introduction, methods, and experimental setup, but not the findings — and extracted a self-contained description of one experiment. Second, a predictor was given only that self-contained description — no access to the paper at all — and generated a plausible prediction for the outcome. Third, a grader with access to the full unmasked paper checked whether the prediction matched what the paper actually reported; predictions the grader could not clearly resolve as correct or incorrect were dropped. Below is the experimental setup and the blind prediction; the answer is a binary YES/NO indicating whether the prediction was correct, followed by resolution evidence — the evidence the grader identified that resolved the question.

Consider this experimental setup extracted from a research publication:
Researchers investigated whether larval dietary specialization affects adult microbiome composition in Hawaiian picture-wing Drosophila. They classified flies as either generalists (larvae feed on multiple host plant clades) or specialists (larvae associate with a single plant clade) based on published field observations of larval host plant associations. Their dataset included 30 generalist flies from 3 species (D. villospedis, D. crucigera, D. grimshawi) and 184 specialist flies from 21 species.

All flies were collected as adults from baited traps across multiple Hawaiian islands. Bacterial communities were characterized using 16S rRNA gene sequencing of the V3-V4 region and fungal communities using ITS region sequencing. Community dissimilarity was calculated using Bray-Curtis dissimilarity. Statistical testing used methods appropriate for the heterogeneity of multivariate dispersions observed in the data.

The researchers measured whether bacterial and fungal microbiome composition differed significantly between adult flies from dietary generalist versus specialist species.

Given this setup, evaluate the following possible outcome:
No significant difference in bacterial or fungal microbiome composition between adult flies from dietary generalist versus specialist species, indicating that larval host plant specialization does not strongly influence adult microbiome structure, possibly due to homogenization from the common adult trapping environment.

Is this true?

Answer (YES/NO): NO